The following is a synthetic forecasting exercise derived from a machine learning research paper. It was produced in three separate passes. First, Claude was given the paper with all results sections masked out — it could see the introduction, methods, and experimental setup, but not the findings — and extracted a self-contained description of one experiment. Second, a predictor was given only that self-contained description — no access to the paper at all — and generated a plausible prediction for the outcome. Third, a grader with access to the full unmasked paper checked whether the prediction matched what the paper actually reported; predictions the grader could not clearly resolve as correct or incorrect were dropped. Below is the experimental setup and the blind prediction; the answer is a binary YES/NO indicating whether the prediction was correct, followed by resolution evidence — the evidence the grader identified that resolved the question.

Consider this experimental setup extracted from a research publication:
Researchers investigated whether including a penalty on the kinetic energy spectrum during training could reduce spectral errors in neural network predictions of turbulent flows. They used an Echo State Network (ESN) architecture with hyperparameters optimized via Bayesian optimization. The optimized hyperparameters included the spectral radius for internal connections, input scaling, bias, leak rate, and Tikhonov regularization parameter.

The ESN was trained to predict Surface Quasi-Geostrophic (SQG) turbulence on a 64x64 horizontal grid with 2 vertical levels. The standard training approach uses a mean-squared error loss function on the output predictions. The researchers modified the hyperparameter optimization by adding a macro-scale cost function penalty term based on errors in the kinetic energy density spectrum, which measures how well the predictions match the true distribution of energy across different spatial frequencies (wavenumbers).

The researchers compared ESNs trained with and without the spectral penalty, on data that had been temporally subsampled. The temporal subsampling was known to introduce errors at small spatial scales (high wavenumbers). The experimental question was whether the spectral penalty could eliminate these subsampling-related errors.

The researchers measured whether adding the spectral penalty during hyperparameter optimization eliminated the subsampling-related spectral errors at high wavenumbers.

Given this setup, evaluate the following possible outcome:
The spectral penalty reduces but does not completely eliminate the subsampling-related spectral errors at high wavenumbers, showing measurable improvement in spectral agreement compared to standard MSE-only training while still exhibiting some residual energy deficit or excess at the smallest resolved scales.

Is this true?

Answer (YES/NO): YES